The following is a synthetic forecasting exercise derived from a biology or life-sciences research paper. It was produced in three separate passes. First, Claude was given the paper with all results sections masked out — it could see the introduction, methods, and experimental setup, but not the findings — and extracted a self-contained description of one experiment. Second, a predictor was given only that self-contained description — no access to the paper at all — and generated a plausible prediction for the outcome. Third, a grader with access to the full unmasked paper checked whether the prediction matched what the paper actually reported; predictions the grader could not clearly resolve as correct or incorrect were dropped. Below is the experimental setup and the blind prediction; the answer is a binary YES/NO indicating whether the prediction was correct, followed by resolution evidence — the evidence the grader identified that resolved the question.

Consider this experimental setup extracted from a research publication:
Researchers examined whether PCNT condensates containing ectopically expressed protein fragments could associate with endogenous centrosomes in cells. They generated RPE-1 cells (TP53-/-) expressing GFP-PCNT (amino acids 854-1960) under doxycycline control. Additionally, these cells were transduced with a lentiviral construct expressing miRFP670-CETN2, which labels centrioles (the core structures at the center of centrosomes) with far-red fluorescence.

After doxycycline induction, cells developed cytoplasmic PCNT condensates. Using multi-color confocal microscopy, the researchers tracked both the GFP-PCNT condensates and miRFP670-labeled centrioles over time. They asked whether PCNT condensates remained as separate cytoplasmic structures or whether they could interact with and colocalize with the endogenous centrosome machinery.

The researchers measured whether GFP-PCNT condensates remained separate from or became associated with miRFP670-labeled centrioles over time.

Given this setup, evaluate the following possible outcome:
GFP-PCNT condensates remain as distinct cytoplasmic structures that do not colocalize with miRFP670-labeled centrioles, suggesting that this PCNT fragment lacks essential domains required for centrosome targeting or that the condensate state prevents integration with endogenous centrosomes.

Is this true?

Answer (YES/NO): NO